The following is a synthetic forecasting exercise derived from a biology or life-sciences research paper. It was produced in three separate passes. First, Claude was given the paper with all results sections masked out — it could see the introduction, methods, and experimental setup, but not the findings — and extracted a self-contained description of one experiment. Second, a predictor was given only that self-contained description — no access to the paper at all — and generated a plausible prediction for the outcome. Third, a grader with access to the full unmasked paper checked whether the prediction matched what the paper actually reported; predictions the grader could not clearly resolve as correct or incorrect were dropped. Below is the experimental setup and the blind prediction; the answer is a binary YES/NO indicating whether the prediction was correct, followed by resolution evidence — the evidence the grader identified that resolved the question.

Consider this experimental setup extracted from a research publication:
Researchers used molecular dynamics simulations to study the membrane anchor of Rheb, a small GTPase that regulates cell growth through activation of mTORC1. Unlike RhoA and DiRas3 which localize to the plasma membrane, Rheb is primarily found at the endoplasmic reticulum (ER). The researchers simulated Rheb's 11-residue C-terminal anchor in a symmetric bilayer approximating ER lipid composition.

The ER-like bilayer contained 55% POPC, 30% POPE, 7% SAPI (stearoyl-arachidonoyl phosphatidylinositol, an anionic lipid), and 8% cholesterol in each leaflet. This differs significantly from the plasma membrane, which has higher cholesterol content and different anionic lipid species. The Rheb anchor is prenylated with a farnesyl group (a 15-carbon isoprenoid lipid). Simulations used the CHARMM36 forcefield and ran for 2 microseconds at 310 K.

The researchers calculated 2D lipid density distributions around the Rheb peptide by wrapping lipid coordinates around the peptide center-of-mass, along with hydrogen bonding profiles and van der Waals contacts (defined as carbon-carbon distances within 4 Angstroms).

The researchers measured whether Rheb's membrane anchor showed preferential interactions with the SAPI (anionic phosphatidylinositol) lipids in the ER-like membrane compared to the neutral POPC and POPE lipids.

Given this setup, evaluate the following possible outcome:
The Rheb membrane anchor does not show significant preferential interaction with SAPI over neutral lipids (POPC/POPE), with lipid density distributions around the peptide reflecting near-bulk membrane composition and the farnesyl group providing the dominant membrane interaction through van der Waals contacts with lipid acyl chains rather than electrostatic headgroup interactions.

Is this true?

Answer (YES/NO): YES